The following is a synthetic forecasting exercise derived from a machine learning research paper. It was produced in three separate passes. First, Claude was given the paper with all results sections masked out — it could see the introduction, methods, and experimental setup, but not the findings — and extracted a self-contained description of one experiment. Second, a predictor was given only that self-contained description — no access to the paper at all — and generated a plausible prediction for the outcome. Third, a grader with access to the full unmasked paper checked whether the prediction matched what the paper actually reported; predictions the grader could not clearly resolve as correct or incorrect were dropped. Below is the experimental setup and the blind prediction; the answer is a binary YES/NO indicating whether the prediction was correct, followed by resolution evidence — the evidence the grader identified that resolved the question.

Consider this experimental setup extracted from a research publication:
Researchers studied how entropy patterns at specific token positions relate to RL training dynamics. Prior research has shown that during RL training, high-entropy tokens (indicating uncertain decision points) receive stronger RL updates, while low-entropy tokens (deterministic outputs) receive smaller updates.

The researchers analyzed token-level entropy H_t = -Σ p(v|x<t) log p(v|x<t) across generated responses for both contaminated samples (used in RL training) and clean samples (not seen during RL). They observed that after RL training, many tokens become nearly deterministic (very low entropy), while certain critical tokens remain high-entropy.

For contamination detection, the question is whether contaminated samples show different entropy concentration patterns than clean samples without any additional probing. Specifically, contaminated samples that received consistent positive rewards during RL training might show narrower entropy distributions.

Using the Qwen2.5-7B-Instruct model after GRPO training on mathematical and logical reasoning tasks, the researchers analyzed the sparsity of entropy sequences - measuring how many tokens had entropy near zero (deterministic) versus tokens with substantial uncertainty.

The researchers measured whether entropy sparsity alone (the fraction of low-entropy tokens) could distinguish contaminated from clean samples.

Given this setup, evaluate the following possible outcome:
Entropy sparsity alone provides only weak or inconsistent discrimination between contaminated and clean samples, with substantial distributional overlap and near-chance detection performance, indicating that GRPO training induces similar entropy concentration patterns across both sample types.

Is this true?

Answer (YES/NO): YES